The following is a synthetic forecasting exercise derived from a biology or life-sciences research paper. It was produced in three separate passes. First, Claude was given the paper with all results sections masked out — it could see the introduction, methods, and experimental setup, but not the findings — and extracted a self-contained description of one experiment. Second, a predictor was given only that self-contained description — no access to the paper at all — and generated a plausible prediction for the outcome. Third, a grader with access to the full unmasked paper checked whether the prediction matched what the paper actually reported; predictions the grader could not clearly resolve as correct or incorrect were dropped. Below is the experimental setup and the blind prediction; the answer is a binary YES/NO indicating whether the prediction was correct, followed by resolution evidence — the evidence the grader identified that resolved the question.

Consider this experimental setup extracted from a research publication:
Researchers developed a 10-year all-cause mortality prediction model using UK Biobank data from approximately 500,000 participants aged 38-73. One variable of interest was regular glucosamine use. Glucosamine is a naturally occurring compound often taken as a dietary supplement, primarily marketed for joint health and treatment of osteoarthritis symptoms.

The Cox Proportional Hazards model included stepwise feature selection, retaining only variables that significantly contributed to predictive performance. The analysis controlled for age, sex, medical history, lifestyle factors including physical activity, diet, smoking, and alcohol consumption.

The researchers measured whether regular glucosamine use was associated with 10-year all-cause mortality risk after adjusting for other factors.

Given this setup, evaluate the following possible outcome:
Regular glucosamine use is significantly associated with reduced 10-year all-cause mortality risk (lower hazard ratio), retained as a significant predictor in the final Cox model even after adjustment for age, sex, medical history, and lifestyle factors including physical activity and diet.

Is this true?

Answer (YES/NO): YES